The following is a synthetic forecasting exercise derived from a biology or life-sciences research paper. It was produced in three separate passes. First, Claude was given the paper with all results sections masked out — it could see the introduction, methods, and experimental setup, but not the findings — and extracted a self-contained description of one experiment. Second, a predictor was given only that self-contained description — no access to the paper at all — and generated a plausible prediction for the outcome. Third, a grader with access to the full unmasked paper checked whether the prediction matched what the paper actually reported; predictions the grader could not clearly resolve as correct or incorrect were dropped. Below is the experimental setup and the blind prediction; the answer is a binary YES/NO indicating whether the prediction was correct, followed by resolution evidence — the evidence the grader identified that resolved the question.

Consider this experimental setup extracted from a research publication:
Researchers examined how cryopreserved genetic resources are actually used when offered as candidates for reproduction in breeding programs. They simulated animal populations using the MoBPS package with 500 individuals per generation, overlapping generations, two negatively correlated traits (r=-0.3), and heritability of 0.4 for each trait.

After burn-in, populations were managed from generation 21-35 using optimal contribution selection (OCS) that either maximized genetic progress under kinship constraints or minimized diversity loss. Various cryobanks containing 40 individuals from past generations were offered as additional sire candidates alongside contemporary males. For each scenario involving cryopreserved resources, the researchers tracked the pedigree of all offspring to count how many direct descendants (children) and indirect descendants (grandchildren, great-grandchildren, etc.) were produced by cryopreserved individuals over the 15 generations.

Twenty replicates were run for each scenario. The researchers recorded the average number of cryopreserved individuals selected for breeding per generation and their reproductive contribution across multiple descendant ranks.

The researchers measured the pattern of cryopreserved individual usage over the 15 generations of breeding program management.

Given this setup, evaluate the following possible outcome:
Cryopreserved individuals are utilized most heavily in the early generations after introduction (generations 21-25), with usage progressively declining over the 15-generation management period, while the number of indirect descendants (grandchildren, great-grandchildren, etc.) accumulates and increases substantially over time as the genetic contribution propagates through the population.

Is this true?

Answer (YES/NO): NO